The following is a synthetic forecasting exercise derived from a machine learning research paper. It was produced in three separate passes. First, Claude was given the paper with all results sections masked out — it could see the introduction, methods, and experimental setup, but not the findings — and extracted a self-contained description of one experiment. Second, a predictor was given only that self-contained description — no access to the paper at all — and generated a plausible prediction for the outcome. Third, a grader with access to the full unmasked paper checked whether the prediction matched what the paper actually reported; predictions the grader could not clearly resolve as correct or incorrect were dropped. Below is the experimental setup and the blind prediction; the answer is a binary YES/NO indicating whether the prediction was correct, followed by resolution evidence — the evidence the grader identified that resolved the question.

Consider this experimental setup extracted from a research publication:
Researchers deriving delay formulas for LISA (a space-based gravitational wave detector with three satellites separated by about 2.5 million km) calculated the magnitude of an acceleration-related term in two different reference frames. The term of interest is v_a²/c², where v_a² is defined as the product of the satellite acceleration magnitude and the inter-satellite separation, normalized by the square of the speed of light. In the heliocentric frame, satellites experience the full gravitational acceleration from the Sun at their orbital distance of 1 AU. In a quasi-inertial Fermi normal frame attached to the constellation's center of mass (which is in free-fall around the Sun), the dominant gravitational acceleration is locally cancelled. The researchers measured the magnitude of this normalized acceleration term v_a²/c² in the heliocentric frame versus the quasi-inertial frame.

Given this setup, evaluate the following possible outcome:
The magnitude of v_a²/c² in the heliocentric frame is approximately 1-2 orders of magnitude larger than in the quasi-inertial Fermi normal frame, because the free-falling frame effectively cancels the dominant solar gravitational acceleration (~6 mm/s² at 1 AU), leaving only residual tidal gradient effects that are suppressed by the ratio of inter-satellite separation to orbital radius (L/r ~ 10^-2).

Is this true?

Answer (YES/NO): YES